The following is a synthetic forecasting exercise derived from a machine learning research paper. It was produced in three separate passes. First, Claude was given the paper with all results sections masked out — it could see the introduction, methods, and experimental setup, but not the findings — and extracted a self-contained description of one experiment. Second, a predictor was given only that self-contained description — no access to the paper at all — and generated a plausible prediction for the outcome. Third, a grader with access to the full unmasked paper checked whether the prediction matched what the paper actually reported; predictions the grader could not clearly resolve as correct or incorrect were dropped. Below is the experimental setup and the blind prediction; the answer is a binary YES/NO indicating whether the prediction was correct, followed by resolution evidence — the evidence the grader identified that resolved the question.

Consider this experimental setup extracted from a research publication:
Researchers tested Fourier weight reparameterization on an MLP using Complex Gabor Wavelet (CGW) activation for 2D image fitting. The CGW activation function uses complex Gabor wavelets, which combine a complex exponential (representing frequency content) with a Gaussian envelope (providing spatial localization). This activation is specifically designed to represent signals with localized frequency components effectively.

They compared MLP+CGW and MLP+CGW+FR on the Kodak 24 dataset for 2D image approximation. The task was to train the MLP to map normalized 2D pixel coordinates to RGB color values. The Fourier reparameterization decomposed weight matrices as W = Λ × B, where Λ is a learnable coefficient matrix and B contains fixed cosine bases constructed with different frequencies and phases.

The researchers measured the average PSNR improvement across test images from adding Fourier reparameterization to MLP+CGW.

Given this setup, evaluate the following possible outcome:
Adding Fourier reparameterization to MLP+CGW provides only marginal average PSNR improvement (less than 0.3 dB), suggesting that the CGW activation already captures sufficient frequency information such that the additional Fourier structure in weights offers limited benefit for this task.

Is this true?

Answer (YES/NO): NO